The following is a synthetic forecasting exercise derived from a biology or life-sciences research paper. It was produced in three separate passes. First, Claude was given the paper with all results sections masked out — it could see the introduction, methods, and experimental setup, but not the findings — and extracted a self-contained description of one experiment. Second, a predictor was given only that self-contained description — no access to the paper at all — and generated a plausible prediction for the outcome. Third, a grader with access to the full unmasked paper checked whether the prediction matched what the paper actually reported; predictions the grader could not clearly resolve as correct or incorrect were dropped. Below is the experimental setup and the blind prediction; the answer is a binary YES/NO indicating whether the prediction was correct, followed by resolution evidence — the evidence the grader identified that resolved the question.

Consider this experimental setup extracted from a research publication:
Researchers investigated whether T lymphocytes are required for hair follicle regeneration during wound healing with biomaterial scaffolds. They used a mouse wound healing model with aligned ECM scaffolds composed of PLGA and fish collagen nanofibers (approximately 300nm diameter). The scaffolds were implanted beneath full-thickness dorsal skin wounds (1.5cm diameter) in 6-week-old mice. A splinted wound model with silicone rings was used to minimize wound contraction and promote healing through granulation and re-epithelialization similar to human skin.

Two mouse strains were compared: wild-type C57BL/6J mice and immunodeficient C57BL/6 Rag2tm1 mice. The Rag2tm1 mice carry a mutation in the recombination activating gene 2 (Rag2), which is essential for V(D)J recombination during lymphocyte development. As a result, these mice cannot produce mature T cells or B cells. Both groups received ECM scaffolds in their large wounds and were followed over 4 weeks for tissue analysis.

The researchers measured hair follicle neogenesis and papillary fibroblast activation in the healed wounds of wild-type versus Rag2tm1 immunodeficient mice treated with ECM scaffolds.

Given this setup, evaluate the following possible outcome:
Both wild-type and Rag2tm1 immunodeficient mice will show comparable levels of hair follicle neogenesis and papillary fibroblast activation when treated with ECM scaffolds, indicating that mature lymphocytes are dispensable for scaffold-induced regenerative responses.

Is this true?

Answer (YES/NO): NO